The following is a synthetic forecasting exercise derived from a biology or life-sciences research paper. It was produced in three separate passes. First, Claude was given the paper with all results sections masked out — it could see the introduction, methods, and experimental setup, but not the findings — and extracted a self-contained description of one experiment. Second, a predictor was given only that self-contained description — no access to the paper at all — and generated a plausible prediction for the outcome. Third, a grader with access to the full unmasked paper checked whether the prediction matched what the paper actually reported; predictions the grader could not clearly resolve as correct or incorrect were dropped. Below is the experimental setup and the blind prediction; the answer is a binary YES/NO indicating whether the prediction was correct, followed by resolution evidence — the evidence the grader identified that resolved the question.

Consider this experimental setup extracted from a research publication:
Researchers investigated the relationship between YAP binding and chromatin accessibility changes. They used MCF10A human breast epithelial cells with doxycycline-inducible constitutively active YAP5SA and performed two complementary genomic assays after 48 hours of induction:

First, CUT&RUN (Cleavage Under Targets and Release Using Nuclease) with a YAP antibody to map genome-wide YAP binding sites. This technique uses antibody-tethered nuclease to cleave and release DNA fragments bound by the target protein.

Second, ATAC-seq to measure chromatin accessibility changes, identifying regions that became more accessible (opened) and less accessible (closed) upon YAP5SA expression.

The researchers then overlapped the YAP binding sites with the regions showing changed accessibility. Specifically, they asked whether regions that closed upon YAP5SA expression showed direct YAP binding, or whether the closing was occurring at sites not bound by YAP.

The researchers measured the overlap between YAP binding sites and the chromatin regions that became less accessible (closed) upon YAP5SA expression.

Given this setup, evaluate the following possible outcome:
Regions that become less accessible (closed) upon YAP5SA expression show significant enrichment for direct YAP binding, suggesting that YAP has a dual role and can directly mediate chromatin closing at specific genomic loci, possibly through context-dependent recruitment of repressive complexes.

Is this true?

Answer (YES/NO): NO